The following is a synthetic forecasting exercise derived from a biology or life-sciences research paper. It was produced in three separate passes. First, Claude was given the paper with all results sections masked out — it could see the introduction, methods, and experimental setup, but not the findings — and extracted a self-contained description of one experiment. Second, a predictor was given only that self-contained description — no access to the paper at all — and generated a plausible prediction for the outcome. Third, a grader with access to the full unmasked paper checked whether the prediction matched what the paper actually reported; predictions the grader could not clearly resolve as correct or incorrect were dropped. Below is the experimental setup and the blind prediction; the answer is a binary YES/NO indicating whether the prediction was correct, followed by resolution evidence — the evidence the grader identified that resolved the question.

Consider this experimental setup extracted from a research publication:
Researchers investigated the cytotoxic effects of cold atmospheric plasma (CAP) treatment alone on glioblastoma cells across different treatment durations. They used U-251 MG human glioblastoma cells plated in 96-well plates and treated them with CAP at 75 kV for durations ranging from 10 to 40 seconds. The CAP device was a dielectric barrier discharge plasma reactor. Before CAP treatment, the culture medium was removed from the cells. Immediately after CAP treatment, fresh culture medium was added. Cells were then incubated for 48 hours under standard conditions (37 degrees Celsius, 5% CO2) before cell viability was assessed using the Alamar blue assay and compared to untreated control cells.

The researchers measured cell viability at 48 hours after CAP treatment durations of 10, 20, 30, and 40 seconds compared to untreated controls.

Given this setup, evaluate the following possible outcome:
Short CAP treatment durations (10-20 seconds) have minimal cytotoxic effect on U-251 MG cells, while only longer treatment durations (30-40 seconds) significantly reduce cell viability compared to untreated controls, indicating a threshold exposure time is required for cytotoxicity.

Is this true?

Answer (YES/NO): NO